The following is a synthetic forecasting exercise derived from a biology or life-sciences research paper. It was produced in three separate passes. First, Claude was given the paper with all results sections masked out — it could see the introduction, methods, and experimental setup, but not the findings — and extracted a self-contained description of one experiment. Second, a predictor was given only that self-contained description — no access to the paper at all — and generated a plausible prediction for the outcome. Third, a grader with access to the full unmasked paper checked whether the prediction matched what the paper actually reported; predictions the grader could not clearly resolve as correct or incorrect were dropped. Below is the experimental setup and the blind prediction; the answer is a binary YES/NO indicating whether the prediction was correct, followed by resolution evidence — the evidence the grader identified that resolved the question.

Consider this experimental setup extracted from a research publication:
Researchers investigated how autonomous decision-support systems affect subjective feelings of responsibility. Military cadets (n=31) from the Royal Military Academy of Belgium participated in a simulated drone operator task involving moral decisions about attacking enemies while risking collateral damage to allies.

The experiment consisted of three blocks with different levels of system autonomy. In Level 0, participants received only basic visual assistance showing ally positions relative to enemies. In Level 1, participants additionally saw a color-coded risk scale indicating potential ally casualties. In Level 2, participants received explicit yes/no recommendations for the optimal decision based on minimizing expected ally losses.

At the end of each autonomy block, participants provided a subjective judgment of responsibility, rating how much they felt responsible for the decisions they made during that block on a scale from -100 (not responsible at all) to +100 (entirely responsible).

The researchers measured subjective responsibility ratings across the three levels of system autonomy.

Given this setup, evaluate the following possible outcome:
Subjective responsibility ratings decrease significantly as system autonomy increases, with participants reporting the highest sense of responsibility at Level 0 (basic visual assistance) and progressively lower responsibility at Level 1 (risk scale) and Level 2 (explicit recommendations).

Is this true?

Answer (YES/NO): NO